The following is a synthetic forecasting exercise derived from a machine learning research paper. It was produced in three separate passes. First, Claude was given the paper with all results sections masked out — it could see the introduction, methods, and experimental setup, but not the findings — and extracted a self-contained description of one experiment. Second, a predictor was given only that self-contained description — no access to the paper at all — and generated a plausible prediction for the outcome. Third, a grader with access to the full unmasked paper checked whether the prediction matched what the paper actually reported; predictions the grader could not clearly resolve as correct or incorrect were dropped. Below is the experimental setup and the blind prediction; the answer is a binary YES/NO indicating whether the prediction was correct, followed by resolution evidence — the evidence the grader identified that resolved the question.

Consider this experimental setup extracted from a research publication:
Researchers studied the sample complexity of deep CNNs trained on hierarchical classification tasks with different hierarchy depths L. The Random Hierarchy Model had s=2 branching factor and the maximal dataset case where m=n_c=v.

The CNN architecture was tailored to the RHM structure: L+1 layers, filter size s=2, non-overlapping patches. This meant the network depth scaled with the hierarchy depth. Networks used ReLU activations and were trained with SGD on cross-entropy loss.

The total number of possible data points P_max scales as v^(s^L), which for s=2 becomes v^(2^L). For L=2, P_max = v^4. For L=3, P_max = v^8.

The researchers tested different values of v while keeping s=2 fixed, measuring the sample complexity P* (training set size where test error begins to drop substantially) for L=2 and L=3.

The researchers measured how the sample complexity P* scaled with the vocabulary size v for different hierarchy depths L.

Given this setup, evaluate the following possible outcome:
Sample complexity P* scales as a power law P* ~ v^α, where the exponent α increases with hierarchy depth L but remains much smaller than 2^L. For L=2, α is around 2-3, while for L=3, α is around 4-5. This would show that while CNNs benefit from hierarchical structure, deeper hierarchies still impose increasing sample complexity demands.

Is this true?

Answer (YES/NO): YES